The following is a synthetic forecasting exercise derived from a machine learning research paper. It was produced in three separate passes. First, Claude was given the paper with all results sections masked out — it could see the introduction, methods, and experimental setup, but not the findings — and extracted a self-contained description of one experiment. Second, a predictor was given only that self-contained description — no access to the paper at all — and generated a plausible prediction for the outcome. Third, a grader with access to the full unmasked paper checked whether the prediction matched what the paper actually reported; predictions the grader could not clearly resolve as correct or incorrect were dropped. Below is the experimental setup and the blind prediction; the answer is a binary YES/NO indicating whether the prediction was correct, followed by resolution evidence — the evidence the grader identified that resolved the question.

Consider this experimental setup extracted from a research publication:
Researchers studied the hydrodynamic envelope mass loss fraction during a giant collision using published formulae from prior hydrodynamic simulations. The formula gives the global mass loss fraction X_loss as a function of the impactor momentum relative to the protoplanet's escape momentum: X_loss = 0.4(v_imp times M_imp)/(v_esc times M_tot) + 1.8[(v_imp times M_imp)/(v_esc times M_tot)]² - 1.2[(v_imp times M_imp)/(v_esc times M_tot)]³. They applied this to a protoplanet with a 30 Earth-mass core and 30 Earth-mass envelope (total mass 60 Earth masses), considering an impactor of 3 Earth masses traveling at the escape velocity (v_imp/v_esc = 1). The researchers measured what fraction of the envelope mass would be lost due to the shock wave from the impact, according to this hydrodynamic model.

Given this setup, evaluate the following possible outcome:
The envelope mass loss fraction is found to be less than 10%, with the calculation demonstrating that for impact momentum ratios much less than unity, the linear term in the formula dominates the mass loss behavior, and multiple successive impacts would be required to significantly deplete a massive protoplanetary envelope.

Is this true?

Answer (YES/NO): NO